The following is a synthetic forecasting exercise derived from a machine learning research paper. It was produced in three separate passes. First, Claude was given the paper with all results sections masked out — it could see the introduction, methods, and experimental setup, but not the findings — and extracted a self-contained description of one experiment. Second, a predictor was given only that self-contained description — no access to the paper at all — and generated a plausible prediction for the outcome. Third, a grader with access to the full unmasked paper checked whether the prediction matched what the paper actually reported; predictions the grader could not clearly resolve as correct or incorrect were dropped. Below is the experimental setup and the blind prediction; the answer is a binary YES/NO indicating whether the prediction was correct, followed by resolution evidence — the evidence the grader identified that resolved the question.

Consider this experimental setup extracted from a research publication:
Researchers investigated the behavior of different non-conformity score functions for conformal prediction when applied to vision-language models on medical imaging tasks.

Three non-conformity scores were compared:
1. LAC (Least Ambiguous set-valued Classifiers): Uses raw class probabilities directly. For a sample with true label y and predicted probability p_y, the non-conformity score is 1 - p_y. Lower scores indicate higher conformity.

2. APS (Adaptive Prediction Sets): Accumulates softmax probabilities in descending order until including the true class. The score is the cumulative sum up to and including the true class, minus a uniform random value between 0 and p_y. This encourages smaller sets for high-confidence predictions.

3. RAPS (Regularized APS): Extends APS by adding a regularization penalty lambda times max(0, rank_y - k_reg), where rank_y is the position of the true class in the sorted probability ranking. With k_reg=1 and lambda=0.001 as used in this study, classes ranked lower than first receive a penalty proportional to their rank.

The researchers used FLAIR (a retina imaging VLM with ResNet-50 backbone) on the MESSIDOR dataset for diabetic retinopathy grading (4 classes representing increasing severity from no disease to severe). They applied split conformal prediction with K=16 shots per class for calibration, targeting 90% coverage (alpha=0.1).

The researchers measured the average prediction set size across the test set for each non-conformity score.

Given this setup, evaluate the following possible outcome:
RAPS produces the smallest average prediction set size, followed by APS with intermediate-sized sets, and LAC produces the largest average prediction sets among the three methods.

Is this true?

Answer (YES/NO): NO